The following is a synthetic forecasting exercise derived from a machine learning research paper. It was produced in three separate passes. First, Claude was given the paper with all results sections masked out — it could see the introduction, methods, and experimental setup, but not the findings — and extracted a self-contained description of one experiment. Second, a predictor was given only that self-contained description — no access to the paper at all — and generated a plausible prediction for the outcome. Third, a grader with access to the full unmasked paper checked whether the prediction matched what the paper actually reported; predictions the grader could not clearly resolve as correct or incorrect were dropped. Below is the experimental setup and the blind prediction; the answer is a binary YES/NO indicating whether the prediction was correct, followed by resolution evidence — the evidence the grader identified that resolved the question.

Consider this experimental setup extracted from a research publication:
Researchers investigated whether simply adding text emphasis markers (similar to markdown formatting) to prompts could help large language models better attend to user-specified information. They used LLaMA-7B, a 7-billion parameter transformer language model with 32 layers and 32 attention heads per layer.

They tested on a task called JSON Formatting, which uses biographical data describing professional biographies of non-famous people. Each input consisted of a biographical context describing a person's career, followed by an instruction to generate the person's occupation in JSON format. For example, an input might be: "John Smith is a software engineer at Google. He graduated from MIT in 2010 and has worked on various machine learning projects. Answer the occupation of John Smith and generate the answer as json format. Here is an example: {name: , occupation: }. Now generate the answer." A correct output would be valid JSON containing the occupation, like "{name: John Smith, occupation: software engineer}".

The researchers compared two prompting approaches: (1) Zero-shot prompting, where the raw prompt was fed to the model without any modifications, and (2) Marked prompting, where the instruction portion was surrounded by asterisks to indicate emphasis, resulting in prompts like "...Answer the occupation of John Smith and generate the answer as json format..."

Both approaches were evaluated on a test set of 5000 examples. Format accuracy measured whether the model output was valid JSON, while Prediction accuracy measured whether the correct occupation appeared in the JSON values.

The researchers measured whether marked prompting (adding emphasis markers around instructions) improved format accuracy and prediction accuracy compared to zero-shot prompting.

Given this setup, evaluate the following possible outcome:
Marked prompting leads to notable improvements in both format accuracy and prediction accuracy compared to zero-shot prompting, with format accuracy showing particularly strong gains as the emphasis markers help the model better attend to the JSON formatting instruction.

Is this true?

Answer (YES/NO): NO